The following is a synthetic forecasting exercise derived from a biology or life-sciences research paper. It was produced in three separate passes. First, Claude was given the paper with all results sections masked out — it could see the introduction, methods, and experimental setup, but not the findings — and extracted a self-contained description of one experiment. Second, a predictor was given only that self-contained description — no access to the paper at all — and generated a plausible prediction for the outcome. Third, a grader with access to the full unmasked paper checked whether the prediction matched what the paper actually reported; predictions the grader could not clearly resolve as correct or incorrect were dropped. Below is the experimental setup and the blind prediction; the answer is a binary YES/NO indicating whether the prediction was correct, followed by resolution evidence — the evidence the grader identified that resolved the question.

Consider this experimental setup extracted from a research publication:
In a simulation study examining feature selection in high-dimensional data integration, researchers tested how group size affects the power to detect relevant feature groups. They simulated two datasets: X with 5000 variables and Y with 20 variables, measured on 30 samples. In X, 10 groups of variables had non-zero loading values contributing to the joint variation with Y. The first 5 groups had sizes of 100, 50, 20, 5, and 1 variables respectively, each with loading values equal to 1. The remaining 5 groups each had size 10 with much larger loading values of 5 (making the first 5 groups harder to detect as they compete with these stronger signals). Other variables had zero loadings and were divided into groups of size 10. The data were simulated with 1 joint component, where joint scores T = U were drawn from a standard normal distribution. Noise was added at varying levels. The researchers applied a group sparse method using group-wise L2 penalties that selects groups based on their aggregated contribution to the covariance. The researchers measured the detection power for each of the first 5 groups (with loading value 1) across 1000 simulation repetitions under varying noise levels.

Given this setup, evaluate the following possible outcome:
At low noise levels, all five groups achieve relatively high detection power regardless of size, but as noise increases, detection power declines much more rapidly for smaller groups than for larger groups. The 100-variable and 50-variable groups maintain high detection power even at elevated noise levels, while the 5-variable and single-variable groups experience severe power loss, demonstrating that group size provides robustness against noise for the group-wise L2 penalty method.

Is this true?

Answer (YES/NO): NO